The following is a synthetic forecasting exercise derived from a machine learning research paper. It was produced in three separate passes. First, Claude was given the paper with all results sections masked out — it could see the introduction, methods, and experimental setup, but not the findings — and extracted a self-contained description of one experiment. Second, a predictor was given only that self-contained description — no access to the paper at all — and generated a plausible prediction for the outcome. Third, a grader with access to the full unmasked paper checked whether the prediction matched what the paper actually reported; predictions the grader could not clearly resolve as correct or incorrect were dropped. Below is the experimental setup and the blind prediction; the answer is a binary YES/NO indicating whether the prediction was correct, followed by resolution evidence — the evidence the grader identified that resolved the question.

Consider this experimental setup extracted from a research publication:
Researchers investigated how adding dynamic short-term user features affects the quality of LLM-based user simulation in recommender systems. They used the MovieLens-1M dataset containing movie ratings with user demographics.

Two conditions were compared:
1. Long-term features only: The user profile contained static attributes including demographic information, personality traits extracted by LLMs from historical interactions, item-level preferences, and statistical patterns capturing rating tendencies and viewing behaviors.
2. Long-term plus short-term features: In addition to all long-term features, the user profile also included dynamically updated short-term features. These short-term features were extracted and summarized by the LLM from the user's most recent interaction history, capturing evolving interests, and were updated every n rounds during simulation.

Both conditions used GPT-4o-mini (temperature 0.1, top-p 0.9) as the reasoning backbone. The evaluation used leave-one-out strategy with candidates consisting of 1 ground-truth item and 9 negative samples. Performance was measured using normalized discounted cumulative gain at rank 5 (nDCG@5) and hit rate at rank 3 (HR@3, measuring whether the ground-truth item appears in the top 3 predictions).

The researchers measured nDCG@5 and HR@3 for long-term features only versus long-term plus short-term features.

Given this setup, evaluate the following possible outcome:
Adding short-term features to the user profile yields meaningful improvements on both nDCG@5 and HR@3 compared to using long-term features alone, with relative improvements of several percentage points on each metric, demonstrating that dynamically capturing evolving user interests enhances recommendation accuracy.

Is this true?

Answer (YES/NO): YES